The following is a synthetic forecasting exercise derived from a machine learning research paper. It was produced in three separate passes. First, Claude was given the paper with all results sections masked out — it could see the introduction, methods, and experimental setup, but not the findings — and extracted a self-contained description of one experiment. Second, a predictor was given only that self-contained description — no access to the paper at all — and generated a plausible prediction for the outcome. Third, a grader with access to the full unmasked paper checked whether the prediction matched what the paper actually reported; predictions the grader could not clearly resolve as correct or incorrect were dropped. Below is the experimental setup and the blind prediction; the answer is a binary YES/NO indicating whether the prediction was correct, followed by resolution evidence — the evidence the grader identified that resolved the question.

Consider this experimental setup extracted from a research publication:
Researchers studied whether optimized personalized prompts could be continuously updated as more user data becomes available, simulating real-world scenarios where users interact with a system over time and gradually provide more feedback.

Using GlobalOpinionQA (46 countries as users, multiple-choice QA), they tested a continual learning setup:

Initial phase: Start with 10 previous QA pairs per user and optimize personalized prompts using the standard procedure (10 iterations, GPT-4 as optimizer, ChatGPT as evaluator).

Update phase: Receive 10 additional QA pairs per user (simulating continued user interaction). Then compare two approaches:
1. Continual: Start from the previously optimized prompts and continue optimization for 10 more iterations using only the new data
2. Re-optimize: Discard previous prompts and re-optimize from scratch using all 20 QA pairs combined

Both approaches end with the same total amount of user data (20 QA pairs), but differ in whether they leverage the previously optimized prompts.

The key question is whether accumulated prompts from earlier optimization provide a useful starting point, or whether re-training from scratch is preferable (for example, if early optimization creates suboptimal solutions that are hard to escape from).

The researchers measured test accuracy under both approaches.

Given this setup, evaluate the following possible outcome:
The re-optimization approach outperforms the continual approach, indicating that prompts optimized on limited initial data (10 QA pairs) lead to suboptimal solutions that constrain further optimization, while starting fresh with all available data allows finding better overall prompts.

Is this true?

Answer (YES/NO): NO